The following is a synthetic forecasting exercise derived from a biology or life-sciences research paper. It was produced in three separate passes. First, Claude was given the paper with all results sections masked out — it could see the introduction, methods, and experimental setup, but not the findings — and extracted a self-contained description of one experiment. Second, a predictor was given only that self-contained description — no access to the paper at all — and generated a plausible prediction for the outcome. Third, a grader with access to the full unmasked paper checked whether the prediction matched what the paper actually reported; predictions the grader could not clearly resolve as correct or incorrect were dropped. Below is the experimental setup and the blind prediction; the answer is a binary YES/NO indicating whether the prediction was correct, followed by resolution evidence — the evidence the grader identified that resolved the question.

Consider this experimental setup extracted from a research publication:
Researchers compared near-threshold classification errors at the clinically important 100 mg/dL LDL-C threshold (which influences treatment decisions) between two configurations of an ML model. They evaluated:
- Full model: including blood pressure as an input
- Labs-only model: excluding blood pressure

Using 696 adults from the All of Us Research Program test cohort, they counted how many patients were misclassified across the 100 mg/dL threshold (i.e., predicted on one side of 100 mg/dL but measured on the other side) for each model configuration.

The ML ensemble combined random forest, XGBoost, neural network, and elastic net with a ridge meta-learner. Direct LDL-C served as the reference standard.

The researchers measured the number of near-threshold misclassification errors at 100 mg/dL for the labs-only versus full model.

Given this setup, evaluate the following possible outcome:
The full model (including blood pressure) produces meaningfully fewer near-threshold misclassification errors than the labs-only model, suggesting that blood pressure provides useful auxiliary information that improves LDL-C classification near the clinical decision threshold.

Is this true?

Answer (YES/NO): NO